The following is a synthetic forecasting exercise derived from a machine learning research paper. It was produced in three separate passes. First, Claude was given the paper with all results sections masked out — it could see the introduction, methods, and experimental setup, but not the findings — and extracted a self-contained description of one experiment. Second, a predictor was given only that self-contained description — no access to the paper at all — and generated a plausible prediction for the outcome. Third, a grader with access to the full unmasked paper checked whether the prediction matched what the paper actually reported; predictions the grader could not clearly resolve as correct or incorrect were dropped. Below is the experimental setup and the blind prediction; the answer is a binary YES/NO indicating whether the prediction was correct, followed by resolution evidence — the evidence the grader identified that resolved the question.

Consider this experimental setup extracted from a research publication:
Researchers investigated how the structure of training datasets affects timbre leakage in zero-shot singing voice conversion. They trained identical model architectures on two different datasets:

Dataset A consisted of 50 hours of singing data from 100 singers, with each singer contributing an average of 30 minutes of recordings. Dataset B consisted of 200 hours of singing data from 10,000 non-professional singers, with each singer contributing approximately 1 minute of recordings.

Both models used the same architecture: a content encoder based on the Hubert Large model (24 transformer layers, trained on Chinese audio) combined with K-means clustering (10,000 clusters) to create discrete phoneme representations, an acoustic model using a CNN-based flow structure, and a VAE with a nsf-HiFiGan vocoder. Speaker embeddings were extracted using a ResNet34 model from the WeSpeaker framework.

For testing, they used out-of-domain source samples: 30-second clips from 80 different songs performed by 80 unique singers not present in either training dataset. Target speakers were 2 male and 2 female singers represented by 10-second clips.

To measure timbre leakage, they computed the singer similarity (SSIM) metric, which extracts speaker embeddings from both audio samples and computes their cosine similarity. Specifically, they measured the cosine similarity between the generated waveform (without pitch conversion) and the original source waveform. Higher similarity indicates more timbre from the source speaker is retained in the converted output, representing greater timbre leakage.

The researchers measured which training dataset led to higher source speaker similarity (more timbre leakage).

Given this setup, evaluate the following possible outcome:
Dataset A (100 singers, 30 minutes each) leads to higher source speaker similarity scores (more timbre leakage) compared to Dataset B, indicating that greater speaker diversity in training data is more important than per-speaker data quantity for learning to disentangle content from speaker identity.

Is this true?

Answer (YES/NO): NO